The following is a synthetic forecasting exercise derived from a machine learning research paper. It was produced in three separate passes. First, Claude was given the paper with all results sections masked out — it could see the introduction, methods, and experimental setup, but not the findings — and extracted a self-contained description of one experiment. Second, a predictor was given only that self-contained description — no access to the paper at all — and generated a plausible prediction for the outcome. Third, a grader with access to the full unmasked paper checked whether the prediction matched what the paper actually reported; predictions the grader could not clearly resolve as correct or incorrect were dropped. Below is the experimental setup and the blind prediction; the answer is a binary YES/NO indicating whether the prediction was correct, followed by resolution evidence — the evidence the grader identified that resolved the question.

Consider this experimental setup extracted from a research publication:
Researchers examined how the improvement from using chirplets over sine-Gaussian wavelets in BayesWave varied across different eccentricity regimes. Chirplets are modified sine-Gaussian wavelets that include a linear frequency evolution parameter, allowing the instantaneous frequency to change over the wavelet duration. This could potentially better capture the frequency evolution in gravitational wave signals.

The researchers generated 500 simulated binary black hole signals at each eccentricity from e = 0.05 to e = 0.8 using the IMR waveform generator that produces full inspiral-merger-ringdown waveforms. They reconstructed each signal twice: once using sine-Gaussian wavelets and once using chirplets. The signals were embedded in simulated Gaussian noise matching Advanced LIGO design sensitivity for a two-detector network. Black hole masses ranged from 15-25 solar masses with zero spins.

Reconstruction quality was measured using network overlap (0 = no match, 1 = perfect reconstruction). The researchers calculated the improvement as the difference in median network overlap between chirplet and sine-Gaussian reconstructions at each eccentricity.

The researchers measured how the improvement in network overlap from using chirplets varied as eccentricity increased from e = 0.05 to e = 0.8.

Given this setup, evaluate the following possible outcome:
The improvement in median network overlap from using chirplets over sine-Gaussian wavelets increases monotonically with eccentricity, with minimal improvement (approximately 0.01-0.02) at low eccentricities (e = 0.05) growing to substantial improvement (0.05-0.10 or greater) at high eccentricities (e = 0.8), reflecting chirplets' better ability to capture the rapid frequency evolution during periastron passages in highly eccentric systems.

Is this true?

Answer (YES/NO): NO